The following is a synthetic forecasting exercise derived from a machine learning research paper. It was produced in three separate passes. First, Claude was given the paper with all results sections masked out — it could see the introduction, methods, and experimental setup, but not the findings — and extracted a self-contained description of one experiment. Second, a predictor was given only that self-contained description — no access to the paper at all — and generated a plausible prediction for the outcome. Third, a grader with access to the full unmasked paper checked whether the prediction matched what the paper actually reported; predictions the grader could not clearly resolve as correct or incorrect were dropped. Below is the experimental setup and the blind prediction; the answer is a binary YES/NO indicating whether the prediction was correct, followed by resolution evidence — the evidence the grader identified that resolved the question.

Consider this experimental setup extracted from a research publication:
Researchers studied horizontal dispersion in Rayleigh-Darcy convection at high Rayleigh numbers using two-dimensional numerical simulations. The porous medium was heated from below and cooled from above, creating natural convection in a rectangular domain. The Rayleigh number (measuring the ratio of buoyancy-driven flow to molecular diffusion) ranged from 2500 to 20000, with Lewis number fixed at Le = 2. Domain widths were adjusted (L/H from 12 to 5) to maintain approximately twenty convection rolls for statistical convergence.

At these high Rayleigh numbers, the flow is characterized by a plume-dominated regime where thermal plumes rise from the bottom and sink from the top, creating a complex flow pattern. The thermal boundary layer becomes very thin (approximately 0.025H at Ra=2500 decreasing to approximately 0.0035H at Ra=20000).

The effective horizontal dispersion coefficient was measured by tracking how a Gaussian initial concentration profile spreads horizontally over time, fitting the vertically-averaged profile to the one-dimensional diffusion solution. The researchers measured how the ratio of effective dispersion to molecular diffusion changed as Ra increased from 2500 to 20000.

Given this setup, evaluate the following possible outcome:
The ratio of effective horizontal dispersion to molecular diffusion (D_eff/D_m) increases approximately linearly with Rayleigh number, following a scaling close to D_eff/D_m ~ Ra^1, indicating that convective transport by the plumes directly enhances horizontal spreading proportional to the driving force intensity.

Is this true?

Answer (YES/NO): NO